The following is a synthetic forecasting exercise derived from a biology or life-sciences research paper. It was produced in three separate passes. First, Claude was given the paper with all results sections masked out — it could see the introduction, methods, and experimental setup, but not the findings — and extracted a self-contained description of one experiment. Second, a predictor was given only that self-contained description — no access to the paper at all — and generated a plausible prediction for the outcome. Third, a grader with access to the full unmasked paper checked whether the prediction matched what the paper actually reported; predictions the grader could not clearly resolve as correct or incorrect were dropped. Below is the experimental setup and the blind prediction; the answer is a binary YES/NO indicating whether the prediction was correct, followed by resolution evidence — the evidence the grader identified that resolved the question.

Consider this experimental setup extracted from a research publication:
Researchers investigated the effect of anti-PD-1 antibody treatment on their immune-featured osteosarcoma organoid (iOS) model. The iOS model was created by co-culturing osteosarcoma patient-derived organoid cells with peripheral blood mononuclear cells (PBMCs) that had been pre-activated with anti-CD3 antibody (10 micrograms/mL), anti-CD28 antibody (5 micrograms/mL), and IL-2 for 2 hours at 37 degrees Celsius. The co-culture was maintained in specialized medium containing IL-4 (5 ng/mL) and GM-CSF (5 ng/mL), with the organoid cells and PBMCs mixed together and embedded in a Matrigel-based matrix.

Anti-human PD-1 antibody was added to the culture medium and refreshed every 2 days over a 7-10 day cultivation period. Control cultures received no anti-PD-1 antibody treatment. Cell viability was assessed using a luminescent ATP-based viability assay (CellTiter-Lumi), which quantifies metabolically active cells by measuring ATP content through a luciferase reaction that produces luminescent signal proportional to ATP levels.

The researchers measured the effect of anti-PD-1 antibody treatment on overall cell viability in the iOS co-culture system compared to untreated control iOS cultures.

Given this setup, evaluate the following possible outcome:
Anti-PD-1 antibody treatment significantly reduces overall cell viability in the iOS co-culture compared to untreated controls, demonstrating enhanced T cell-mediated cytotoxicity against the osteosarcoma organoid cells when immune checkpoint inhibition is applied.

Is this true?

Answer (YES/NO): NO